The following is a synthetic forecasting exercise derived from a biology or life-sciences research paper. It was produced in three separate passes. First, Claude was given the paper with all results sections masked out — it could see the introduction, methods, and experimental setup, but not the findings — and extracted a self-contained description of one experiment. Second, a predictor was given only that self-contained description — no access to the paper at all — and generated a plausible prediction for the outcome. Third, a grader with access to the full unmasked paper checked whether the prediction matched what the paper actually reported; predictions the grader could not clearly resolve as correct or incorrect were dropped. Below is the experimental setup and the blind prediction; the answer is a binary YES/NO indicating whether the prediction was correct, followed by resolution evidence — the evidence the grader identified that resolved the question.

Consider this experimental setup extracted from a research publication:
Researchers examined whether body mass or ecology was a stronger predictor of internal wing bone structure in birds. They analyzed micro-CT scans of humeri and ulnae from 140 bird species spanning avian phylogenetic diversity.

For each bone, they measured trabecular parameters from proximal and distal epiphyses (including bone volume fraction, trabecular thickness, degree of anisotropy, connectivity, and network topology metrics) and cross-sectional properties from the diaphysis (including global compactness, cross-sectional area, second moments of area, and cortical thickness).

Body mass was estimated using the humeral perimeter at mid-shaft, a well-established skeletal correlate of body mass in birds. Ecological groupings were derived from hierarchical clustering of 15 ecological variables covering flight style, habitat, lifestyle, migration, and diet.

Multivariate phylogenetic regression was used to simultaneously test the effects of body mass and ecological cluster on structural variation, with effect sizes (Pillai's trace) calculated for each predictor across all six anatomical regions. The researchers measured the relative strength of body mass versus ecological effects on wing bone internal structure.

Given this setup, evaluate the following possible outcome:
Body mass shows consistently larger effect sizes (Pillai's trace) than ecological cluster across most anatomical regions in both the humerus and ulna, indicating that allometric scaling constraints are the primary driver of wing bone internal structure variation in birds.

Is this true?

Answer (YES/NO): YES